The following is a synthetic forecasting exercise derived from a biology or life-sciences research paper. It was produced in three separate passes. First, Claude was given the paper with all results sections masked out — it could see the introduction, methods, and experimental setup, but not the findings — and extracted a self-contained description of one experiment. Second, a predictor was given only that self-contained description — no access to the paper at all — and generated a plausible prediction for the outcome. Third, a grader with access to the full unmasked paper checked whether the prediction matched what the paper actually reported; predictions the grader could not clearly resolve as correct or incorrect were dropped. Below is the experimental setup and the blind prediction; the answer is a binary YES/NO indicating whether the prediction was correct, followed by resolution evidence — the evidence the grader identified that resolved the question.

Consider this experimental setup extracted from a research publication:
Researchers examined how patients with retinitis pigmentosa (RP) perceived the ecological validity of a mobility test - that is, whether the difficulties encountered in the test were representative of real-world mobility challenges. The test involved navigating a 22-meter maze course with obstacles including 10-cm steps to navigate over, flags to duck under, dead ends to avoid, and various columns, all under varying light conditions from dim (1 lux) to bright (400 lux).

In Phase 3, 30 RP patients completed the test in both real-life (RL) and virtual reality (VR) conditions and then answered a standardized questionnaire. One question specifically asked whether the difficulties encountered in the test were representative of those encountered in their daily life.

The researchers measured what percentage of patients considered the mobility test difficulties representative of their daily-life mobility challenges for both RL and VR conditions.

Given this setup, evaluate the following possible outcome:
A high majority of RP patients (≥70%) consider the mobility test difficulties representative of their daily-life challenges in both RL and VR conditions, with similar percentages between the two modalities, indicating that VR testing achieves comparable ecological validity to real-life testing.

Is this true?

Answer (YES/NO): YES